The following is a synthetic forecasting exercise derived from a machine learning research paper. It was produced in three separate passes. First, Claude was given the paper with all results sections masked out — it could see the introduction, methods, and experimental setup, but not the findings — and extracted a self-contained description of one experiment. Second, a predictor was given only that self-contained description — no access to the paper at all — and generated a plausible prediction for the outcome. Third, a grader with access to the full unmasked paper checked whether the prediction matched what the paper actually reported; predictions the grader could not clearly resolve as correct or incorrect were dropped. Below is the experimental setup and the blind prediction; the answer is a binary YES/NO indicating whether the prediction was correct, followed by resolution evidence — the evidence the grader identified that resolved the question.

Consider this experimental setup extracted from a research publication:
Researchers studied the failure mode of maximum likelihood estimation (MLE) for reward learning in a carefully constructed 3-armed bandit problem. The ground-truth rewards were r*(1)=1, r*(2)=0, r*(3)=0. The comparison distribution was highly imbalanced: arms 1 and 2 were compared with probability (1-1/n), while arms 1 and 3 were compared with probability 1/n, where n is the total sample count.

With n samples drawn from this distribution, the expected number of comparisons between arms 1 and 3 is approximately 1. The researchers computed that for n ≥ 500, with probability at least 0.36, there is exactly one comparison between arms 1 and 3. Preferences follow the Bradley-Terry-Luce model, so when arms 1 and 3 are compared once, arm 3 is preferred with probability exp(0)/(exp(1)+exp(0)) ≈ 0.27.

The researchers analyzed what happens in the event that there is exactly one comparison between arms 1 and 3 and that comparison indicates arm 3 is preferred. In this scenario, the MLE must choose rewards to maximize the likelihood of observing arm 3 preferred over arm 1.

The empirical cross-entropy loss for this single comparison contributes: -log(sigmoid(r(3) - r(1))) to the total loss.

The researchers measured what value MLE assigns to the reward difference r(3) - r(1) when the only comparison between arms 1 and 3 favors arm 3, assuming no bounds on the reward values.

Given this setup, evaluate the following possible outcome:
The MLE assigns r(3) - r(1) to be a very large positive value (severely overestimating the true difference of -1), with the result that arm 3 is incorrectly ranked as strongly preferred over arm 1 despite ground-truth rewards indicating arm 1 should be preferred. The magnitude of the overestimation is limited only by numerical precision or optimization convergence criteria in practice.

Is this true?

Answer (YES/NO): NO